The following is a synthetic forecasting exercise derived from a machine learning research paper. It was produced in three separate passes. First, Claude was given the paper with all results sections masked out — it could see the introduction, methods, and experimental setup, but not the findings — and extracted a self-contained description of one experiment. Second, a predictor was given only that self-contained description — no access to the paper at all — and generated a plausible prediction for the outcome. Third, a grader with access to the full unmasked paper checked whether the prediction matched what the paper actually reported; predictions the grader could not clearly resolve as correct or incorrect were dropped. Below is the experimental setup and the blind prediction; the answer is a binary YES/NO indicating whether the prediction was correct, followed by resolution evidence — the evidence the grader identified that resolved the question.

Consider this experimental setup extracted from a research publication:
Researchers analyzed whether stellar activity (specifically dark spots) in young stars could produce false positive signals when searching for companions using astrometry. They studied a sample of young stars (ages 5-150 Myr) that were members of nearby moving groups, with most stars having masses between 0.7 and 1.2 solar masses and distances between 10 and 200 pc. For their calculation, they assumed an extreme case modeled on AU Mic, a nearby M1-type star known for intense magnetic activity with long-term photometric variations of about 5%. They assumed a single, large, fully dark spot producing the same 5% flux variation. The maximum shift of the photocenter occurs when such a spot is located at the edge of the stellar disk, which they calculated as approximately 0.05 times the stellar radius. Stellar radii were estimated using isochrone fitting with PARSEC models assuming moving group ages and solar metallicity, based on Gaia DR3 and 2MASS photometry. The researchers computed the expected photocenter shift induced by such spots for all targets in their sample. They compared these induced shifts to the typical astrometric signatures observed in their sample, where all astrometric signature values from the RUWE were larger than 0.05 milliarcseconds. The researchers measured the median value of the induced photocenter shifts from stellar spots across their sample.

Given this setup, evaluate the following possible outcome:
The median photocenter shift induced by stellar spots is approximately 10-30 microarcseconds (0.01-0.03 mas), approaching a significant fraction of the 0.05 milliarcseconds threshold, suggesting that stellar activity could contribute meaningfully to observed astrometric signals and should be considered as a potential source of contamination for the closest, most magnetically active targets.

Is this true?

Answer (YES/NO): NO